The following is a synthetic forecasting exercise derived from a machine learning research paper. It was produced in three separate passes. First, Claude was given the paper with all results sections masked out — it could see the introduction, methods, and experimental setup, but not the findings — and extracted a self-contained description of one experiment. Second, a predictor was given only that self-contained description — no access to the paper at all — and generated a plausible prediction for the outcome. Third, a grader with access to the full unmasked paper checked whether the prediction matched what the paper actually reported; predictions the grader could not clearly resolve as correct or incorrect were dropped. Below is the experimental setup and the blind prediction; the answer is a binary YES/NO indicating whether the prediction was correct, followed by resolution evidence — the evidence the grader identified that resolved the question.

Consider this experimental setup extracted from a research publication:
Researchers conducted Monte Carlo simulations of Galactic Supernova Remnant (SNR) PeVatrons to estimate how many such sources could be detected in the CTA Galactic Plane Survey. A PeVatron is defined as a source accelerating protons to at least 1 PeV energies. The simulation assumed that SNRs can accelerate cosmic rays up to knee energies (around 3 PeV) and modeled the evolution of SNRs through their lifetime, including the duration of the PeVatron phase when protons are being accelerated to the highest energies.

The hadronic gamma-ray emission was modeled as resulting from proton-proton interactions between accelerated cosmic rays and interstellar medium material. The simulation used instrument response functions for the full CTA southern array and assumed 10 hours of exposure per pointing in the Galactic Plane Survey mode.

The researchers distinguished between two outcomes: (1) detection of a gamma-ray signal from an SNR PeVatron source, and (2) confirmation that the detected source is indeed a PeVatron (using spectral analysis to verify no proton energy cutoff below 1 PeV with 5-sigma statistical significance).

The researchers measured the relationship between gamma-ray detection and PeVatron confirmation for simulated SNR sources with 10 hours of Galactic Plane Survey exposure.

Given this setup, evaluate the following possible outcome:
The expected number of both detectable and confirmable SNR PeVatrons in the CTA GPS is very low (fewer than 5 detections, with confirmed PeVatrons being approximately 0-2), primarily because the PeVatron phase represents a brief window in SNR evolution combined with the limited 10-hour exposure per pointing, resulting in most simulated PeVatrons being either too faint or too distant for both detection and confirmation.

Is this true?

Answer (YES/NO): NO